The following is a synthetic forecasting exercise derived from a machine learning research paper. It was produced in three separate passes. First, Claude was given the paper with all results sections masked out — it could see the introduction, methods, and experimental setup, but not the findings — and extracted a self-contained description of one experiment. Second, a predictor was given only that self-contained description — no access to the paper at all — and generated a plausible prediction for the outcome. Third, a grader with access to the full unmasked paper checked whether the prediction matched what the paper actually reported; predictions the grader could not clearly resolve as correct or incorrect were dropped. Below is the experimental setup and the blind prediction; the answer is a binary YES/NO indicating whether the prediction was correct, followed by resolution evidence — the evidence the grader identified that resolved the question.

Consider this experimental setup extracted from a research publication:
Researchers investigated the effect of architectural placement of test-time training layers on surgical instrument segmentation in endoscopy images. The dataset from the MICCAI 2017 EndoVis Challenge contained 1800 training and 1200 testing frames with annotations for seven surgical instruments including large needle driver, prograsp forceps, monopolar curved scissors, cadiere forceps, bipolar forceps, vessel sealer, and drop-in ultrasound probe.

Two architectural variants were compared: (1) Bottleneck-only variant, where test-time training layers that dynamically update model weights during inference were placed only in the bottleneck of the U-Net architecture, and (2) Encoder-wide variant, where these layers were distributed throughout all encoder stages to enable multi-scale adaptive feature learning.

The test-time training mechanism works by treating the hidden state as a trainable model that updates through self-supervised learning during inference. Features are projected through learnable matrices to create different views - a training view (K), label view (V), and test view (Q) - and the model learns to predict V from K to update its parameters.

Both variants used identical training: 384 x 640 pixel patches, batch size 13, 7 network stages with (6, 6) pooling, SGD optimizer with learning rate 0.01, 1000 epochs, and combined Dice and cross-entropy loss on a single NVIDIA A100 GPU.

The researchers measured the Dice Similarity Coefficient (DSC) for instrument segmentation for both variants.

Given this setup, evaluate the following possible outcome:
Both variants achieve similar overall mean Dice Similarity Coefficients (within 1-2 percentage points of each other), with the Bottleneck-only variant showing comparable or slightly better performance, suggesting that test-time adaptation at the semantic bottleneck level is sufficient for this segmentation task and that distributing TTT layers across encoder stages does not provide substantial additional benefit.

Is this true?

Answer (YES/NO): NO